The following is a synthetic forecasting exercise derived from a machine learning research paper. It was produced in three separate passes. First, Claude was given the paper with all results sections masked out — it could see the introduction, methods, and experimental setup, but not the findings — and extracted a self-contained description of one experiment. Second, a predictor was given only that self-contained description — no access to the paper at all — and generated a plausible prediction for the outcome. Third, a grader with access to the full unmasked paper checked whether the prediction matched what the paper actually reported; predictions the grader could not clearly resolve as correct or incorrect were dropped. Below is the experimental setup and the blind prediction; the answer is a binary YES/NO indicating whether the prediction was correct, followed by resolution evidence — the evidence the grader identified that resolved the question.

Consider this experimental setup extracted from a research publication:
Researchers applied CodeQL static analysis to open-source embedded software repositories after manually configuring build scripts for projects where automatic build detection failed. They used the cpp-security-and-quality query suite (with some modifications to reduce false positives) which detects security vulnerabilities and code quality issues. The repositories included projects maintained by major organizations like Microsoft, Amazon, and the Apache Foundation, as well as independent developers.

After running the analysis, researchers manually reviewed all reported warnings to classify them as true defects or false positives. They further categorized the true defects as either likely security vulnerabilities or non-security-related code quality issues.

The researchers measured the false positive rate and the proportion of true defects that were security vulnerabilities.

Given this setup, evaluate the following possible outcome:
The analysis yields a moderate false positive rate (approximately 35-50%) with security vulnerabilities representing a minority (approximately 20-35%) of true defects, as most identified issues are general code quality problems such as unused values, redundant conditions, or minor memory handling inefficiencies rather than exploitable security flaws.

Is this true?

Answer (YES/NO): NO